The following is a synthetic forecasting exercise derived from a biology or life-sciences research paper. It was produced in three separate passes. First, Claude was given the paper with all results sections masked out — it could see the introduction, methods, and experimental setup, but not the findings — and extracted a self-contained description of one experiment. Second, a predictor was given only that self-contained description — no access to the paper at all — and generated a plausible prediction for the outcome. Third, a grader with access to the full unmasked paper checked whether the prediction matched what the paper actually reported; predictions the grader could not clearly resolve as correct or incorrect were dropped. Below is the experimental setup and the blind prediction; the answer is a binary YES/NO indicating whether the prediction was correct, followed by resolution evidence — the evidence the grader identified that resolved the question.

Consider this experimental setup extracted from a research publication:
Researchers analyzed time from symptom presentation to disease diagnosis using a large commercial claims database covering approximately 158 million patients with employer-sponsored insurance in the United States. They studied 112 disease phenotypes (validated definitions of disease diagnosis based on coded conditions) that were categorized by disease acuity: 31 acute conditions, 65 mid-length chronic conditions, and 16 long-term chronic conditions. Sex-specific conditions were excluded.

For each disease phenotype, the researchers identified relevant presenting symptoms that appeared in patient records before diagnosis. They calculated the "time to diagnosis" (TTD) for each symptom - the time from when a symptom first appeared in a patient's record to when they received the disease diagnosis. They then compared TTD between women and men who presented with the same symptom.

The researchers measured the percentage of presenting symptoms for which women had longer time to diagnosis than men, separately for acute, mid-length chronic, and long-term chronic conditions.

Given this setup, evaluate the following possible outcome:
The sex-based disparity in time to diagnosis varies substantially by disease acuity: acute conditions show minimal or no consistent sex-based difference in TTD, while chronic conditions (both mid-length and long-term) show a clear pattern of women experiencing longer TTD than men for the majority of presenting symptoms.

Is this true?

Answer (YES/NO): NO